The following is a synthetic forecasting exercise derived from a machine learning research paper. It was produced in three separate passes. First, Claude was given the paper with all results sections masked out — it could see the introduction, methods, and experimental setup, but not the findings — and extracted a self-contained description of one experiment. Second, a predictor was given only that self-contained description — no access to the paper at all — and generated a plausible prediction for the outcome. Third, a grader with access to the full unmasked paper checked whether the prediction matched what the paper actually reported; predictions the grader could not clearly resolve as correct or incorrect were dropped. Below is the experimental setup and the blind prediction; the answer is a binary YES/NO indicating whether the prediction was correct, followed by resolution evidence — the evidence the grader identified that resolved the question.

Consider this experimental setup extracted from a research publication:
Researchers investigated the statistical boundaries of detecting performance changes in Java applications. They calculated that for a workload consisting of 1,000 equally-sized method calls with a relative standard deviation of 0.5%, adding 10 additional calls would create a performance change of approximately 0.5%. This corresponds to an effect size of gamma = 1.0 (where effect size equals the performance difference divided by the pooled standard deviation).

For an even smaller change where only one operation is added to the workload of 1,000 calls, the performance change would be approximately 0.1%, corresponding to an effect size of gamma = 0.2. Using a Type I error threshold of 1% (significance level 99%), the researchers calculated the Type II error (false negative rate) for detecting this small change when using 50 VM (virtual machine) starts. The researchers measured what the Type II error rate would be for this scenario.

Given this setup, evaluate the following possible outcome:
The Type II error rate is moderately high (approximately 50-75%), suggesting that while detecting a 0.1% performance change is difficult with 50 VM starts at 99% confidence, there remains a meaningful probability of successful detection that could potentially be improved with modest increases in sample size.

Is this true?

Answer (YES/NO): NO